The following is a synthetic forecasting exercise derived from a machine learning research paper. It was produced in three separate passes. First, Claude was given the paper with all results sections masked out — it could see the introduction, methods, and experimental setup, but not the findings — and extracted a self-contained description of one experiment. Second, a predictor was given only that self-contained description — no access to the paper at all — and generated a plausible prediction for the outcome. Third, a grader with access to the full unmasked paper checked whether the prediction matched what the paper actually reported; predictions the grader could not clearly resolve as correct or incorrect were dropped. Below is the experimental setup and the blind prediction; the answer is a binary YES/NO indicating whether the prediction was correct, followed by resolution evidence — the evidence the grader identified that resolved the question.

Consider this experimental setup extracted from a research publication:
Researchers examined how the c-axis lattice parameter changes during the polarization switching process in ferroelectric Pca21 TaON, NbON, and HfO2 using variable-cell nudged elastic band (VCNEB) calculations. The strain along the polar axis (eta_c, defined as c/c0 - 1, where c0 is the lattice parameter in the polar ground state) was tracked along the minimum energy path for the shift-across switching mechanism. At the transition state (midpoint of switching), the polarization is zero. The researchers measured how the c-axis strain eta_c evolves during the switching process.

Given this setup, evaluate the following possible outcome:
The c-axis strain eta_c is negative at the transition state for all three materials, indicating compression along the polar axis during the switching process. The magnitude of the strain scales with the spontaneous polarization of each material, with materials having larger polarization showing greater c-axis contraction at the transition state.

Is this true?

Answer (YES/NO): NO